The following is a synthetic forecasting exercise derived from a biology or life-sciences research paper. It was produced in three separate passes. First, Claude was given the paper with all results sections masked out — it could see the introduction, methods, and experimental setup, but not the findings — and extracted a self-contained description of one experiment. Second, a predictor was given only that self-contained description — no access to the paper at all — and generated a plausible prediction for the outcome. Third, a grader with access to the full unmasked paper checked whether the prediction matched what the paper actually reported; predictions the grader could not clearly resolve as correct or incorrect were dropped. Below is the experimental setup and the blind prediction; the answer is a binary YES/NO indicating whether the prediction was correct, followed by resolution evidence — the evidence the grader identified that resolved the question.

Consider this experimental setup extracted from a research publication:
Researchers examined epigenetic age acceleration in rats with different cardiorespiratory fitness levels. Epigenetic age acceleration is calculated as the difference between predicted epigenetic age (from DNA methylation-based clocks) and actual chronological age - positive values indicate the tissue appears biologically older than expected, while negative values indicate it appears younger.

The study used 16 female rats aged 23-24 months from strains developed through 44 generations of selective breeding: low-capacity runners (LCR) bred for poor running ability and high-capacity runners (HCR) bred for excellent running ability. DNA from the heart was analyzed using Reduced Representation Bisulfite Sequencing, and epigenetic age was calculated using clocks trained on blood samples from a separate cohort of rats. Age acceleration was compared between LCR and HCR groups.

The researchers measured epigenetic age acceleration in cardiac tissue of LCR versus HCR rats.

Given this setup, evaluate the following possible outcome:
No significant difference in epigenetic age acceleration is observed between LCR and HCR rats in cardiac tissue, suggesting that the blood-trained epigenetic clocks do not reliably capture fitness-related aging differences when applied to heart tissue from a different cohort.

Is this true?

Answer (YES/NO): YES